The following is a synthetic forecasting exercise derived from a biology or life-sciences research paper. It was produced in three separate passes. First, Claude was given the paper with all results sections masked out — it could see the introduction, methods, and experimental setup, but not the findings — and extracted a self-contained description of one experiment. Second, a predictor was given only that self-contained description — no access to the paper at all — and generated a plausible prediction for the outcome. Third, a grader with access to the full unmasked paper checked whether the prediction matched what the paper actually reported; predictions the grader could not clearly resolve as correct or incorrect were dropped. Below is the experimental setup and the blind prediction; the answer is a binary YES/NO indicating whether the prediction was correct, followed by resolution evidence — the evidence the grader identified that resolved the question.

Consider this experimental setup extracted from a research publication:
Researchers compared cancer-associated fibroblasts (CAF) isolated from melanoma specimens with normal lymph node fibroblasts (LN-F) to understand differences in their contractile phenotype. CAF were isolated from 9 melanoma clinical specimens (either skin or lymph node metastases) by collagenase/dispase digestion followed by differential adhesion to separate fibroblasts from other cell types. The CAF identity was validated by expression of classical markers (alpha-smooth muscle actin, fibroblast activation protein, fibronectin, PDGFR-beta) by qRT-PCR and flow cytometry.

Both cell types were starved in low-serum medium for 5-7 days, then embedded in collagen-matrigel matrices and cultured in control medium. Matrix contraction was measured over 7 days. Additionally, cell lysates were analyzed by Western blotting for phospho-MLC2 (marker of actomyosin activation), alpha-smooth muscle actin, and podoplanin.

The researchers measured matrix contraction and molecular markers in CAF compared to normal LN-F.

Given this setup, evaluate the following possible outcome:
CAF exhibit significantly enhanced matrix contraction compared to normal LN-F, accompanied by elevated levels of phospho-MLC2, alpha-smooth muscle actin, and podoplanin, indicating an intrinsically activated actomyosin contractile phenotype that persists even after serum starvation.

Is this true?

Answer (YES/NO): NO